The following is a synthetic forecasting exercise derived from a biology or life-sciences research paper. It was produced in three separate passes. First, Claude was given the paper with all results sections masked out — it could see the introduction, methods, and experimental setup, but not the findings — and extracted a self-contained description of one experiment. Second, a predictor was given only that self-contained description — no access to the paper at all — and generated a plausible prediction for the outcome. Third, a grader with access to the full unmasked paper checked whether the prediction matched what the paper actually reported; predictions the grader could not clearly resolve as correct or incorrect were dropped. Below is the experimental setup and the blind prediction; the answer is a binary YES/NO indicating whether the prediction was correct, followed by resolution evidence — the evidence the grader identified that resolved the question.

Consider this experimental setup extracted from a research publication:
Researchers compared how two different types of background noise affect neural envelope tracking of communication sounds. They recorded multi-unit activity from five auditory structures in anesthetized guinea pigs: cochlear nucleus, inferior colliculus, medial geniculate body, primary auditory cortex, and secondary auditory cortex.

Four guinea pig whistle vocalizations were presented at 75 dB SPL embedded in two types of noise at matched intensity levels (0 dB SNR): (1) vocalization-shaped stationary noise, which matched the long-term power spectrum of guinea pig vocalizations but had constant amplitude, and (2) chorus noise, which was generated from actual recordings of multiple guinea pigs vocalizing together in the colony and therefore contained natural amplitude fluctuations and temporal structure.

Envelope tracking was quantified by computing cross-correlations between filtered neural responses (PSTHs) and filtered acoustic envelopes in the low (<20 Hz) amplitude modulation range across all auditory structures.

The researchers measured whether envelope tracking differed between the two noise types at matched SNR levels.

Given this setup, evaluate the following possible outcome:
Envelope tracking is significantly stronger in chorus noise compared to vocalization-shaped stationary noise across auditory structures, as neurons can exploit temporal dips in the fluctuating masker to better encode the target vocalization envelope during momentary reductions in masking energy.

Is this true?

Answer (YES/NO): NO